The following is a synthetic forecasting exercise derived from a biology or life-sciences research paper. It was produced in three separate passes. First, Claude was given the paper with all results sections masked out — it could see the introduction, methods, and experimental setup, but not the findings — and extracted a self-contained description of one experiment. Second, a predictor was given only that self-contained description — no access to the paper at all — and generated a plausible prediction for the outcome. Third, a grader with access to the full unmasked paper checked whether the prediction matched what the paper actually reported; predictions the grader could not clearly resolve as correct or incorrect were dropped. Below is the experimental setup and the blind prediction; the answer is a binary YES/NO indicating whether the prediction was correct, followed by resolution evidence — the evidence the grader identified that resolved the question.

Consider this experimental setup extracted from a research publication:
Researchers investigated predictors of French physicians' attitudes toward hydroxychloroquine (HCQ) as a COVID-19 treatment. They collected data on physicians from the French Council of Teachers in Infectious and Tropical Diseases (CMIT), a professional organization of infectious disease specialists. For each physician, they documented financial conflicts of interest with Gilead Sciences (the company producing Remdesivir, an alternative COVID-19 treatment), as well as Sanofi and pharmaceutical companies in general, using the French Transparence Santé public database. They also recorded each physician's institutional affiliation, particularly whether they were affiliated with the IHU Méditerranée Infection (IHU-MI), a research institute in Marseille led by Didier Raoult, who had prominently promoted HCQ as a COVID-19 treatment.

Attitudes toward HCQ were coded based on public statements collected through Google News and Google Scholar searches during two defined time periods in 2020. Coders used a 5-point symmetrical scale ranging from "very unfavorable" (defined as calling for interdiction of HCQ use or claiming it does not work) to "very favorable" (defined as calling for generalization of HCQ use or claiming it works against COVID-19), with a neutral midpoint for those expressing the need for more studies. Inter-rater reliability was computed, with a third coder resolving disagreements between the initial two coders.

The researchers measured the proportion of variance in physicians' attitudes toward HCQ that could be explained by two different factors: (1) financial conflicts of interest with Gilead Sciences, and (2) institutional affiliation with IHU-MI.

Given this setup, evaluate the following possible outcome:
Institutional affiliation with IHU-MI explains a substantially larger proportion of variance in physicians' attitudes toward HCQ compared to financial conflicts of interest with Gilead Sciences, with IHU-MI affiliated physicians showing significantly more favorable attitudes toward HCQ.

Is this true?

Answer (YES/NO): YES